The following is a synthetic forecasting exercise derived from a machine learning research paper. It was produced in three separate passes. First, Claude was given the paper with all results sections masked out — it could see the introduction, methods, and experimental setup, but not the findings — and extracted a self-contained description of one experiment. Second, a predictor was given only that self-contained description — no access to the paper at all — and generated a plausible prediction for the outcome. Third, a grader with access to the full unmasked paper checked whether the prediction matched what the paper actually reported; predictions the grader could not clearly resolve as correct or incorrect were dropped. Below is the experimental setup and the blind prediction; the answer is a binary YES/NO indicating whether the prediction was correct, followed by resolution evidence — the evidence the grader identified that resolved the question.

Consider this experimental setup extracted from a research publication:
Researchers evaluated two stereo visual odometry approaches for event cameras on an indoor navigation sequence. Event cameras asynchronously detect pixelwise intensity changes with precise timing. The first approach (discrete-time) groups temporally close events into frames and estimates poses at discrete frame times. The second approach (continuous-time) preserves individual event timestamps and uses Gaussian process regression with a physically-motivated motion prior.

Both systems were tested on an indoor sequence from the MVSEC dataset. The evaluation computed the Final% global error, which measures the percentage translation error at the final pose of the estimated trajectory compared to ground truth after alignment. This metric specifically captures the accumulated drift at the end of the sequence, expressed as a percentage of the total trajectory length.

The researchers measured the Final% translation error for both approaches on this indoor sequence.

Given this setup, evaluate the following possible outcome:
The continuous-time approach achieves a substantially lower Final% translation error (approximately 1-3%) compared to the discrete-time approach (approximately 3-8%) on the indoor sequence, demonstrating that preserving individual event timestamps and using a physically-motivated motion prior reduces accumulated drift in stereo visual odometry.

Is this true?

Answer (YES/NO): NO